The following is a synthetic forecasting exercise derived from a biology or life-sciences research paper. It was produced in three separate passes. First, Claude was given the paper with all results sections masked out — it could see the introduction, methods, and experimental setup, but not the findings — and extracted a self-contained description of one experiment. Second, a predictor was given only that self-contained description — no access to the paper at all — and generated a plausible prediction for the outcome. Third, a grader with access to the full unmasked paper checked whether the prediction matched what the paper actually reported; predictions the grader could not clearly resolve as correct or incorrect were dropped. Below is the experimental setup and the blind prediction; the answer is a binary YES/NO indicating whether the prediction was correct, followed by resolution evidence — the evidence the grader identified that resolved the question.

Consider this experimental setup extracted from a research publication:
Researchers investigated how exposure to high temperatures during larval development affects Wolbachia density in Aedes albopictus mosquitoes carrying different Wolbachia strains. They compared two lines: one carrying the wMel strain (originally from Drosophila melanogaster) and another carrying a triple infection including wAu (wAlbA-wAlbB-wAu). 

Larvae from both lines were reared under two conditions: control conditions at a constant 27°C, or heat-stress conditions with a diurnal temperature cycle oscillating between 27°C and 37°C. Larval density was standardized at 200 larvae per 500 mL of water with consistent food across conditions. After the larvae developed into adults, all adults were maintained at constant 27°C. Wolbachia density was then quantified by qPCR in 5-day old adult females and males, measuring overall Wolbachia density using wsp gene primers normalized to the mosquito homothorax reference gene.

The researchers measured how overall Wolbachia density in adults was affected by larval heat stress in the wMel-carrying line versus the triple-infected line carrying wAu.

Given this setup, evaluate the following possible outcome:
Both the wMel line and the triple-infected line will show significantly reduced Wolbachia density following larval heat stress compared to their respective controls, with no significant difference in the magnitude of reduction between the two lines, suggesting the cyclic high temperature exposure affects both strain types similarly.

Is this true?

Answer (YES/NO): NO